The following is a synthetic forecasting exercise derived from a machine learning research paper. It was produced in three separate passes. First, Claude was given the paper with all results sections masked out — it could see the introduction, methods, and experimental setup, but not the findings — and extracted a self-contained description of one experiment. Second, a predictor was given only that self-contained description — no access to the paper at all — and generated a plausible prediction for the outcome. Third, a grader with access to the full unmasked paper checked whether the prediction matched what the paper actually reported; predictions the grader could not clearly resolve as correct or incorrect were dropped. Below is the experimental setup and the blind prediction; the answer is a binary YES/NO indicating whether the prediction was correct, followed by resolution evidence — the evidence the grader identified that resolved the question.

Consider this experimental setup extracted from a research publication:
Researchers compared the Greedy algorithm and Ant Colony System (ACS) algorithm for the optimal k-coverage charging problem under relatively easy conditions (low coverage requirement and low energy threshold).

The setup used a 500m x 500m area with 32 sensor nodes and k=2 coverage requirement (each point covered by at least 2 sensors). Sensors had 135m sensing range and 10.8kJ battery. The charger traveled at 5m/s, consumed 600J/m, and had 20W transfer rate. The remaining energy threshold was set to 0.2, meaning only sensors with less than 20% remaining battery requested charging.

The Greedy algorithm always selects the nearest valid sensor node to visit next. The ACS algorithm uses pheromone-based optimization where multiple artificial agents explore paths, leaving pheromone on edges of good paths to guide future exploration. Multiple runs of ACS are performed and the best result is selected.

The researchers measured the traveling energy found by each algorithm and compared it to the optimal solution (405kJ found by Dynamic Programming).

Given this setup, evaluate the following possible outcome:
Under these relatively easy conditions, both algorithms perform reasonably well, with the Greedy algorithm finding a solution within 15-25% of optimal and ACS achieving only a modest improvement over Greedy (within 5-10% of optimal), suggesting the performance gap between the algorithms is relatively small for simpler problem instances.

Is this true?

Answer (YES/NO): NO